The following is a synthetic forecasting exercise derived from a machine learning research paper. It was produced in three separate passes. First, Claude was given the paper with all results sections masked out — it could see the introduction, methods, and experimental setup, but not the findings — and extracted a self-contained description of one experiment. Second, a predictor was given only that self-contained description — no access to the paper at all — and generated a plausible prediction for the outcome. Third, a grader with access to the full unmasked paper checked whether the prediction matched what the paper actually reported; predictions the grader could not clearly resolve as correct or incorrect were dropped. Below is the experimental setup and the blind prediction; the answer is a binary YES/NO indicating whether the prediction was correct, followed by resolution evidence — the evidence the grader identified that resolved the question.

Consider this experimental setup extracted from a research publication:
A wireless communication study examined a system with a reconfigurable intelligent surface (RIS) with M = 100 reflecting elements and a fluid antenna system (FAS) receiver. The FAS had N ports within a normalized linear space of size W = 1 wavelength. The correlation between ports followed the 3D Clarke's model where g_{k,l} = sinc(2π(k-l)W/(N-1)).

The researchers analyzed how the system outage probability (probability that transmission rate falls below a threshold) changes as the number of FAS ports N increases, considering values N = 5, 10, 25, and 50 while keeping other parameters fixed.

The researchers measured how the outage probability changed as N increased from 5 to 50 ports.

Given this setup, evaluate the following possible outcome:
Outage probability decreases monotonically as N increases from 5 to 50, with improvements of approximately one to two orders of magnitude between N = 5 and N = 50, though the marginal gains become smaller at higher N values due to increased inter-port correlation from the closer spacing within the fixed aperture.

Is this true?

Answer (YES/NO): NO